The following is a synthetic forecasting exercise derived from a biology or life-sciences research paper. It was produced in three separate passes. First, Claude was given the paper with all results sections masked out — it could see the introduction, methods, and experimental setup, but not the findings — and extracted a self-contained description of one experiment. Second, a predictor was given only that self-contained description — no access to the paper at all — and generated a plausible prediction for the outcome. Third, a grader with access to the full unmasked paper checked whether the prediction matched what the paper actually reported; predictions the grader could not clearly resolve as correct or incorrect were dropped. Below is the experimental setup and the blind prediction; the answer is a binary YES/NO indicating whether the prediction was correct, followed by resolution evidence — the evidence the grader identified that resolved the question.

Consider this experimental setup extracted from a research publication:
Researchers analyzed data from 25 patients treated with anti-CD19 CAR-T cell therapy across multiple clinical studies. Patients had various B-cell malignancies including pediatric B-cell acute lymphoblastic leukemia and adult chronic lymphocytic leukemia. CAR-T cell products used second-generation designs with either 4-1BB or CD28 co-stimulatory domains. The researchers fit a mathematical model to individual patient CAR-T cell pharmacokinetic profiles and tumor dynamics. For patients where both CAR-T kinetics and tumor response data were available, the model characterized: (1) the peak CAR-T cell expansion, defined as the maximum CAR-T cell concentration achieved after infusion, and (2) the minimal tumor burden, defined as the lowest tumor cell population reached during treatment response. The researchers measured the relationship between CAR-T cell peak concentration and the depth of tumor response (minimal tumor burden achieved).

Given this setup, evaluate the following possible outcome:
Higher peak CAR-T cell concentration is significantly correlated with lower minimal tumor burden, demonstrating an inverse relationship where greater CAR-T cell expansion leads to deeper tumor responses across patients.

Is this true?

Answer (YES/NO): YES